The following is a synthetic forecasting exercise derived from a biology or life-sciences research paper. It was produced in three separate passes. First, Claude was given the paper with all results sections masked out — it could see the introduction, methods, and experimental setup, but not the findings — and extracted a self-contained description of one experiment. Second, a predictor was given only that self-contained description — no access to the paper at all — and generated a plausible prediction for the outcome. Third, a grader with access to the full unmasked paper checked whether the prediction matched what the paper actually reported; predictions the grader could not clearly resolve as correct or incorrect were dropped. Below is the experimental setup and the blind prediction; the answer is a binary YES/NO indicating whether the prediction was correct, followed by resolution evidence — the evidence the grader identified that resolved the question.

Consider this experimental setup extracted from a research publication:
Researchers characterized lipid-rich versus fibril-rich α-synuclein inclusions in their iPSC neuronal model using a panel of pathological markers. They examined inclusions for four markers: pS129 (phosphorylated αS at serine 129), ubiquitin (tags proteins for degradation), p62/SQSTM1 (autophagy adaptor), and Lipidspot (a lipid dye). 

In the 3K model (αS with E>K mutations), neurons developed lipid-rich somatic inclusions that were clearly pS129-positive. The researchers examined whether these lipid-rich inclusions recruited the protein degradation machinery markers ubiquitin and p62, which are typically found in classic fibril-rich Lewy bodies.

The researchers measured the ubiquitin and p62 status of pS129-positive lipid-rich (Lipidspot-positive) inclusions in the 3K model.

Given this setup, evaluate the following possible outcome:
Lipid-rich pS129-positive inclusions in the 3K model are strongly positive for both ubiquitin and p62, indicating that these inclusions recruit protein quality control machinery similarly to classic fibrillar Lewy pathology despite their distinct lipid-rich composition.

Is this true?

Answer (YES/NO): NO